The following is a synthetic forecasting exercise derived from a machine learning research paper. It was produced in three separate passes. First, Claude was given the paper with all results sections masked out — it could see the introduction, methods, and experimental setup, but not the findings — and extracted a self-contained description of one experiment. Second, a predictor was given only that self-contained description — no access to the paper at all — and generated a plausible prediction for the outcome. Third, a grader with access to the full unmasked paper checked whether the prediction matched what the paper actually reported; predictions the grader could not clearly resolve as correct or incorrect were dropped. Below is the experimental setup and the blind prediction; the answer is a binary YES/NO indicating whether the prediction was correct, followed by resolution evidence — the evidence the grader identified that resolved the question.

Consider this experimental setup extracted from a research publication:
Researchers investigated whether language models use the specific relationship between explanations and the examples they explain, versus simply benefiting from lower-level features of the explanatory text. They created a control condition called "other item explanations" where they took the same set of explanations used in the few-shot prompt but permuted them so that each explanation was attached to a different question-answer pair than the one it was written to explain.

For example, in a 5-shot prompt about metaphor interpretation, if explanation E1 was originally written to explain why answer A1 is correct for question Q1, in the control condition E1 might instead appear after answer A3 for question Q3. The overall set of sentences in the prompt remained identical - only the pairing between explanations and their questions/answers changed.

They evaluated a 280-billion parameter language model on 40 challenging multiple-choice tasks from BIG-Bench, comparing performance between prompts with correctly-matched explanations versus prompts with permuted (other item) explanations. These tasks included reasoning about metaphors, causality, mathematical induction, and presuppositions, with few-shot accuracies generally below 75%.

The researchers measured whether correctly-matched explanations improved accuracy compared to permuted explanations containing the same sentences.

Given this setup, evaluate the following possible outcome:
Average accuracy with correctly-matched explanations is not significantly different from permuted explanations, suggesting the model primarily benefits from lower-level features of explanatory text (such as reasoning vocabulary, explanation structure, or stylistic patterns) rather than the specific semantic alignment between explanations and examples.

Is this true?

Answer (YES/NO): NO